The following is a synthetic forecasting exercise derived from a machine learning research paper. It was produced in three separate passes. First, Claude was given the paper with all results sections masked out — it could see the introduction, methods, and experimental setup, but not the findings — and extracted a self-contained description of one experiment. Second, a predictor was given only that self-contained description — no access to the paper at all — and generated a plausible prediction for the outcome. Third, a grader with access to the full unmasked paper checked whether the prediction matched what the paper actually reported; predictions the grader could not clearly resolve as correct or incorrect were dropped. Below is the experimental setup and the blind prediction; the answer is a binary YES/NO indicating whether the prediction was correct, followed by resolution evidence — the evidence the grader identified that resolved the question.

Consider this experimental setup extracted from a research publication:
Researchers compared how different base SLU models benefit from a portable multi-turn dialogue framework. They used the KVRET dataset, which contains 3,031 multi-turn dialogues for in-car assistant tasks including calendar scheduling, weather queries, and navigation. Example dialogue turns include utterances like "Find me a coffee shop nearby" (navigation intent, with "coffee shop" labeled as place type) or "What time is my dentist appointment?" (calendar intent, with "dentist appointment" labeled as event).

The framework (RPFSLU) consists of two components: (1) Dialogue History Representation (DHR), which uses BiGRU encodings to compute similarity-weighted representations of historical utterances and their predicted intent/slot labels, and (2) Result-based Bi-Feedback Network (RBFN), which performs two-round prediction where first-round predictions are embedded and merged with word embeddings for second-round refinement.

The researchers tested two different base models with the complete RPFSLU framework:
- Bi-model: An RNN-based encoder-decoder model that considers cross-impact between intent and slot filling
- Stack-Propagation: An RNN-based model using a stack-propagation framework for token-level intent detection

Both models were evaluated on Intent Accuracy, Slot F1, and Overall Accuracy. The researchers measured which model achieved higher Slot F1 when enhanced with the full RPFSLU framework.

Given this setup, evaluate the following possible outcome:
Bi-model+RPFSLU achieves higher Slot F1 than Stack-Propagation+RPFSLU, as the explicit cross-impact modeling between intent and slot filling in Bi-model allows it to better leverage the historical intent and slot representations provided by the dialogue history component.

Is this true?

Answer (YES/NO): NO